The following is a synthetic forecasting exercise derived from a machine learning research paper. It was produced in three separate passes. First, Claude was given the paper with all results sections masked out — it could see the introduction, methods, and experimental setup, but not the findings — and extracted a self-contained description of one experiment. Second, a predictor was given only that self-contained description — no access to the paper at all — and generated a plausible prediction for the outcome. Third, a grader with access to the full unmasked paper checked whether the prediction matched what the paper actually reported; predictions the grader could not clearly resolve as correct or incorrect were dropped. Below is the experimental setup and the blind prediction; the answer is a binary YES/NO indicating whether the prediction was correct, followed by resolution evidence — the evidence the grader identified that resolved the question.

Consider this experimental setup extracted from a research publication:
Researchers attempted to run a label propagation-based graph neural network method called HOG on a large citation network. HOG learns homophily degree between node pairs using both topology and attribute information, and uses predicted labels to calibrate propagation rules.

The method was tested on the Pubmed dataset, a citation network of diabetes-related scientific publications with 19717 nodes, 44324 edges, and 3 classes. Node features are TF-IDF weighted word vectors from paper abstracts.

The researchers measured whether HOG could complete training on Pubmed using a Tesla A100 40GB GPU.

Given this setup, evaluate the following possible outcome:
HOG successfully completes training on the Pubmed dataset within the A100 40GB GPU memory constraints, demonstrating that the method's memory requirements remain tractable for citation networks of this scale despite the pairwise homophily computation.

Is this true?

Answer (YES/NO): NO